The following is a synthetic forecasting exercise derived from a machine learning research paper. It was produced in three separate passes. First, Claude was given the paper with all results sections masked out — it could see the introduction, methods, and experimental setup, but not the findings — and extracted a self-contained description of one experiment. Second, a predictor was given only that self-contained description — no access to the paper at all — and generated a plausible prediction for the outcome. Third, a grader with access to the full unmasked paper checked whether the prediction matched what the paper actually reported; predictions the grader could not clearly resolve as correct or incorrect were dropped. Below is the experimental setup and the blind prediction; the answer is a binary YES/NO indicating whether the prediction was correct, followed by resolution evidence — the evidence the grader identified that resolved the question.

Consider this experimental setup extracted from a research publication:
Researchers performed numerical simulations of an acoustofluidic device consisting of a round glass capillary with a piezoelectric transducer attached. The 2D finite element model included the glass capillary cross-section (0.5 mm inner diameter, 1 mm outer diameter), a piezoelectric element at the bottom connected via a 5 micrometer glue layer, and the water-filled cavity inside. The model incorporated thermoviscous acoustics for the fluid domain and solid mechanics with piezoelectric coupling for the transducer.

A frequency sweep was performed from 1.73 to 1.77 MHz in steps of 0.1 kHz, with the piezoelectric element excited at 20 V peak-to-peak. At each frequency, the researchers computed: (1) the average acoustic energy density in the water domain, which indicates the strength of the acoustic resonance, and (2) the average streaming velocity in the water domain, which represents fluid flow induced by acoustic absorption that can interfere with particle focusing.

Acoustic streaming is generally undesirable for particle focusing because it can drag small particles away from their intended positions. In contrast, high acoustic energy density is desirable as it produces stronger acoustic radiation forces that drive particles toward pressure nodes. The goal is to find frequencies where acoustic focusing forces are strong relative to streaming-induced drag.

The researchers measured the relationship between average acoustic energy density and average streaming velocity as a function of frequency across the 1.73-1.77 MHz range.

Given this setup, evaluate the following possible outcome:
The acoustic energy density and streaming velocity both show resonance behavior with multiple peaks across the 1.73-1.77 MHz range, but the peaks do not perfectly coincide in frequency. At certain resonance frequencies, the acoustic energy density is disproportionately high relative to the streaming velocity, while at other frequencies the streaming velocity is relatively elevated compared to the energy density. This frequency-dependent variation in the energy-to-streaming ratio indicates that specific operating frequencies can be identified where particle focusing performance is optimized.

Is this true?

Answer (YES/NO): NO